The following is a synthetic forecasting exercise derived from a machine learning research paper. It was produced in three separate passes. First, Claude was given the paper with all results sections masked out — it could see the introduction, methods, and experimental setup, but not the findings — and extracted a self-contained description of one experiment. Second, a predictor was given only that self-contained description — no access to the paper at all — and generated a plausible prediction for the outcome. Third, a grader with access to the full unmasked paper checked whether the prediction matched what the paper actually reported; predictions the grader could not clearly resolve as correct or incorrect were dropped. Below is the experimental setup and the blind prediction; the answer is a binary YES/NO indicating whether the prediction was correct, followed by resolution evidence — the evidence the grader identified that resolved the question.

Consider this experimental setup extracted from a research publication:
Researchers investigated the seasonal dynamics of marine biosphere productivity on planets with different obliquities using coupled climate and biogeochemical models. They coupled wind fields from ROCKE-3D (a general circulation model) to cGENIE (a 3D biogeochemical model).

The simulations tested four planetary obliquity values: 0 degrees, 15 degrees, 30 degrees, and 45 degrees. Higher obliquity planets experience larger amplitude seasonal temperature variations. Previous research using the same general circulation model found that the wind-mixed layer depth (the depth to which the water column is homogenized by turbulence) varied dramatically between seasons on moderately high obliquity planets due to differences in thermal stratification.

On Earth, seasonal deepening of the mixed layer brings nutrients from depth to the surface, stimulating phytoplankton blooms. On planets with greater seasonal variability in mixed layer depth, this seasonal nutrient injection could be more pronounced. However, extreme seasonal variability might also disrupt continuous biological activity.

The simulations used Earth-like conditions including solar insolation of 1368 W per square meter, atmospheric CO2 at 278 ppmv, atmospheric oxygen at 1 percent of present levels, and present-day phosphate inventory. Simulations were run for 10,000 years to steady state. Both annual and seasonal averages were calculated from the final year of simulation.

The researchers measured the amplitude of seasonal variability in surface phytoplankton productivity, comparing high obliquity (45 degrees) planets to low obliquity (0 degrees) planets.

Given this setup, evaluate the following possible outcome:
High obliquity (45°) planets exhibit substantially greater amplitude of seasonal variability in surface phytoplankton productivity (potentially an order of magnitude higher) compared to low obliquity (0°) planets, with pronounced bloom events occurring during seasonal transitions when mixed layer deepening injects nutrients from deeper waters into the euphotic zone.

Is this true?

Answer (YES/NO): YES